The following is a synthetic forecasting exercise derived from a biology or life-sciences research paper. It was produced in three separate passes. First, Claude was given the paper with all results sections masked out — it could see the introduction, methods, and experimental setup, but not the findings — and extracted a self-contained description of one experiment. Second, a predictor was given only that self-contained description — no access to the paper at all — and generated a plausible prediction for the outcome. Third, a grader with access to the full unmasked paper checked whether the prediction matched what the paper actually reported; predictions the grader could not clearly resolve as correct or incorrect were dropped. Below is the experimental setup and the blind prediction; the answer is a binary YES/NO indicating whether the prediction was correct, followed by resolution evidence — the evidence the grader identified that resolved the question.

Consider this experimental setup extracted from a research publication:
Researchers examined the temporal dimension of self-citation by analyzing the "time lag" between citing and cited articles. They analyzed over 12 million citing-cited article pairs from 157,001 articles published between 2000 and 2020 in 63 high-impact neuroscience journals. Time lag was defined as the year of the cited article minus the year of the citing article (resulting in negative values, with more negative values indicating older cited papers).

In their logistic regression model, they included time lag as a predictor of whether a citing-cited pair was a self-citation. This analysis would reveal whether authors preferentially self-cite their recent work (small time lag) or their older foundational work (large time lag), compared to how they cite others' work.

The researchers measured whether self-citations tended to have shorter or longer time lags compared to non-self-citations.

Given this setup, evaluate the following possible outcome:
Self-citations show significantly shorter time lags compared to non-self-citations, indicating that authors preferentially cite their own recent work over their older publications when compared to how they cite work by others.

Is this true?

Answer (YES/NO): YES